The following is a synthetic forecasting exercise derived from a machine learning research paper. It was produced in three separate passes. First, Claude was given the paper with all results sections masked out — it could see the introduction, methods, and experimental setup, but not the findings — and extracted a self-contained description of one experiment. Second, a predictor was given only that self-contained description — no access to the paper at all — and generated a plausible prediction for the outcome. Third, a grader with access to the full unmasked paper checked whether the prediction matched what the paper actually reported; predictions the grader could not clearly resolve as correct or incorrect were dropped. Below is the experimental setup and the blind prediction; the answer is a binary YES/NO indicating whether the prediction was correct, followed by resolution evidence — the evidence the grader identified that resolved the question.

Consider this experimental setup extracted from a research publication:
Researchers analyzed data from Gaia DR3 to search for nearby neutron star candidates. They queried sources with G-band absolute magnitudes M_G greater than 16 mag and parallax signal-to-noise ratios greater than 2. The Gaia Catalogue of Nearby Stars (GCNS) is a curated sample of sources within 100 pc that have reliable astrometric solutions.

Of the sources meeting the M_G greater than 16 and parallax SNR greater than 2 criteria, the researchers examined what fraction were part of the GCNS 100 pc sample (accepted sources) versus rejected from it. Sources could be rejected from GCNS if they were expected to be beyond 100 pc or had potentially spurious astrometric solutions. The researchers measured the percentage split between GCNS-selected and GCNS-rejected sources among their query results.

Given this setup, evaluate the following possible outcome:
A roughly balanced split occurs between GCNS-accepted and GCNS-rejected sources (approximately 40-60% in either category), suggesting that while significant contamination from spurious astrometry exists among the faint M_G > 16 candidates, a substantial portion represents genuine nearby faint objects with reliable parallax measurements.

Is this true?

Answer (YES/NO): NO